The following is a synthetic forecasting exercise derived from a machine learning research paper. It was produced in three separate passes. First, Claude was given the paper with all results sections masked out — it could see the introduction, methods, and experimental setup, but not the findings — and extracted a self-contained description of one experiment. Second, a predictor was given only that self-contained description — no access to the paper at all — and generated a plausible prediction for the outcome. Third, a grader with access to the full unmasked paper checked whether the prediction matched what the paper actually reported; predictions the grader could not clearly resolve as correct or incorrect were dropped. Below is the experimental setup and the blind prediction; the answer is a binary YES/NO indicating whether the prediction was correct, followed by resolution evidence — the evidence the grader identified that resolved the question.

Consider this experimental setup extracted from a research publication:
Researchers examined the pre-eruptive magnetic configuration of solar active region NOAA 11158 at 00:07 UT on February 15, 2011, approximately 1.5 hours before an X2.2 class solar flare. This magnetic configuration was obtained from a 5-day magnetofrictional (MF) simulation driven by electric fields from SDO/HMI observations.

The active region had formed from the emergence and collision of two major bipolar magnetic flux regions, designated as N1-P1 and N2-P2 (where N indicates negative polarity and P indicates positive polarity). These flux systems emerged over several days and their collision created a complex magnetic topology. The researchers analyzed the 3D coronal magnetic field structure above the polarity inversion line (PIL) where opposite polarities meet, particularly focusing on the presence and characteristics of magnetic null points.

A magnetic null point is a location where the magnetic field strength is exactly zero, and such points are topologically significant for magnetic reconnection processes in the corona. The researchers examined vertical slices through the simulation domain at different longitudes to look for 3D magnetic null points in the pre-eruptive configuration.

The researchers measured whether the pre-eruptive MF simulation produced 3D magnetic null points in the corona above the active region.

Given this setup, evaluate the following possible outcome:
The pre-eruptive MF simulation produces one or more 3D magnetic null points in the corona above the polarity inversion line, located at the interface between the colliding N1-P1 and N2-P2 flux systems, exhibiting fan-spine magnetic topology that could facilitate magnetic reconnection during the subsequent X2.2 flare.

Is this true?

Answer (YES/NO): YES